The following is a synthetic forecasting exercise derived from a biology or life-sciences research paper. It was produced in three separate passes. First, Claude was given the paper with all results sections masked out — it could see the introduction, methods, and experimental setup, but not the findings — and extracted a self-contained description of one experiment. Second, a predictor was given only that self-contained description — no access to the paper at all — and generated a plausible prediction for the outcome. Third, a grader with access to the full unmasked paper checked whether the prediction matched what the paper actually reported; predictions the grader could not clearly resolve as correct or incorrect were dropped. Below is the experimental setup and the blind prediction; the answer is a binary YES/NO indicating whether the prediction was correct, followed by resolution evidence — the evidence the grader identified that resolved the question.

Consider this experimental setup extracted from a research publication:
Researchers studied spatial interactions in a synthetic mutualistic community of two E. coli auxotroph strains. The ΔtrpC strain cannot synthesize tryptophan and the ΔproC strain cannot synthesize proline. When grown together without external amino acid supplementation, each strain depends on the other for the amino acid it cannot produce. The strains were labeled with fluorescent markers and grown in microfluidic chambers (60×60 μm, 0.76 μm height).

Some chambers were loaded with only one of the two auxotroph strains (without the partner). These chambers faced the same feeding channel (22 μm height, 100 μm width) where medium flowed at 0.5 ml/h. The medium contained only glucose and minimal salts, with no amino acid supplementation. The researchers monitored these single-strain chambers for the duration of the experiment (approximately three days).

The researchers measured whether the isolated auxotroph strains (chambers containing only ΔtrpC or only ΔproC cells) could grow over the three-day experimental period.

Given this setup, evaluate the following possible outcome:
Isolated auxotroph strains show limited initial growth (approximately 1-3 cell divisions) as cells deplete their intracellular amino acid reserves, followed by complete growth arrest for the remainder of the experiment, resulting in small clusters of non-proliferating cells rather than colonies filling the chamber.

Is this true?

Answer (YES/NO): NO